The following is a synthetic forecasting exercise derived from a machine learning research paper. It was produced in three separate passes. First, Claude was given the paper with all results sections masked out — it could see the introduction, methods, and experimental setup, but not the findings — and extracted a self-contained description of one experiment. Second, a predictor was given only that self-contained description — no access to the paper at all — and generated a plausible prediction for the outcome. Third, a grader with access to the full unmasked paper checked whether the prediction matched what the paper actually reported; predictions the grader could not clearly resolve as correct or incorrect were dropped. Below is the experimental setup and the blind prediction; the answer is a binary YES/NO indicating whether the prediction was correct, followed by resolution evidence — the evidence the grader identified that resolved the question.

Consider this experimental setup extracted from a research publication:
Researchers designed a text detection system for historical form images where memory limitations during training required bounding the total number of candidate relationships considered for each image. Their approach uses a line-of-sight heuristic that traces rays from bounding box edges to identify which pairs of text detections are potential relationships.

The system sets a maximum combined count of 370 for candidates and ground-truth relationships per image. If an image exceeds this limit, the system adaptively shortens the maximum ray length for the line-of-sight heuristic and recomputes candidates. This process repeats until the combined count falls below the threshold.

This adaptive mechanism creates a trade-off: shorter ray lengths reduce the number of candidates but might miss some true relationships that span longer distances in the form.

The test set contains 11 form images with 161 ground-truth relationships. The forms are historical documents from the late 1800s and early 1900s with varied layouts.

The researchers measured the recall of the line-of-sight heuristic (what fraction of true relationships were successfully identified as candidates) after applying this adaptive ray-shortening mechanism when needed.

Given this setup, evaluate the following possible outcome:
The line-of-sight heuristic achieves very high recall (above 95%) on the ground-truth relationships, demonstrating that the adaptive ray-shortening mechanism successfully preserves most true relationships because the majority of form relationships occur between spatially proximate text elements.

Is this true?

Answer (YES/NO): YES